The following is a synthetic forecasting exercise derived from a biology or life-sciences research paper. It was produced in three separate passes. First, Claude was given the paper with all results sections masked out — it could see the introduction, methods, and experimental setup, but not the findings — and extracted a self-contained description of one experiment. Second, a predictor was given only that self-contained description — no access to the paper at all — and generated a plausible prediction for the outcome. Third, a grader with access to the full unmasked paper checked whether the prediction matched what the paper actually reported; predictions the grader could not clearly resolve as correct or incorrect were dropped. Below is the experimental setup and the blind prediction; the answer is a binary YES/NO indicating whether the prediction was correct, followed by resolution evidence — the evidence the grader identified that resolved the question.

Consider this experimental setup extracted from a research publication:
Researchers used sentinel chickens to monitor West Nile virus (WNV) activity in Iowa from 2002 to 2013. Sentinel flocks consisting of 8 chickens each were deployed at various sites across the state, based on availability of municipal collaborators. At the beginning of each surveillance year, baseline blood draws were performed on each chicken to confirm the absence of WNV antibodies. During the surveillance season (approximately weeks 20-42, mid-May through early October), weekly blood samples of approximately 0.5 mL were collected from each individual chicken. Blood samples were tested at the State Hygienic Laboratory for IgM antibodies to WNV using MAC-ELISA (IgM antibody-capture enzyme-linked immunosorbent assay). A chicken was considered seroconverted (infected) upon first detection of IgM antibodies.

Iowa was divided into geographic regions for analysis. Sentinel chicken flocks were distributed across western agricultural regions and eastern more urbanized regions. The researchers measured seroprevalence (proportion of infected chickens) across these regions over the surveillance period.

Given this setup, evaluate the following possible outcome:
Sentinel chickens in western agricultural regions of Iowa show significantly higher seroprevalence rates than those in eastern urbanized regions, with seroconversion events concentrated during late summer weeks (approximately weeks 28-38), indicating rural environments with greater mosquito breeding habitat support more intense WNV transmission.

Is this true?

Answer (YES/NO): NO